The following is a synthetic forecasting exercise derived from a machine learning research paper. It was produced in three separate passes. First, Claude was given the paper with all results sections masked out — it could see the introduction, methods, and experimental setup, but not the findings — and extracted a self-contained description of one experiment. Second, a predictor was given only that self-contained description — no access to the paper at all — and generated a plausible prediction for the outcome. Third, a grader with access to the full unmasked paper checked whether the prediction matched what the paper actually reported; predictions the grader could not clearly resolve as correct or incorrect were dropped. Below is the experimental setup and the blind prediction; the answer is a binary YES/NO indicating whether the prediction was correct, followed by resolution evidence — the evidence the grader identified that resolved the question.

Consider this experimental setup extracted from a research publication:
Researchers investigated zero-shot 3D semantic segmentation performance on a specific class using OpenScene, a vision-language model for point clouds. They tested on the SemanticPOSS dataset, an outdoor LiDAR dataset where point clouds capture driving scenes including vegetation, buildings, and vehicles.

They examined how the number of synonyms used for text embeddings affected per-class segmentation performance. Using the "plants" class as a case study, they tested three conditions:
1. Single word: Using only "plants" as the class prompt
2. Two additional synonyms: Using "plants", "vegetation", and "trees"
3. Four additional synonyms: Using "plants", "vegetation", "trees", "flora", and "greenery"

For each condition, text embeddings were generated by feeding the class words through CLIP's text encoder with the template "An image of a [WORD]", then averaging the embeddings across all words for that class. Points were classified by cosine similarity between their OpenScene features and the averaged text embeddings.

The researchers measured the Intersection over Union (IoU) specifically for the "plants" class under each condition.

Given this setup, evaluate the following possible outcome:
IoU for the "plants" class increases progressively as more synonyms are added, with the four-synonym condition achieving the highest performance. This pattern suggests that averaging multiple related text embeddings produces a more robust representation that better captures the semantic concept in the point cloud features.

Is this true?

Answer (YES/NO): YES